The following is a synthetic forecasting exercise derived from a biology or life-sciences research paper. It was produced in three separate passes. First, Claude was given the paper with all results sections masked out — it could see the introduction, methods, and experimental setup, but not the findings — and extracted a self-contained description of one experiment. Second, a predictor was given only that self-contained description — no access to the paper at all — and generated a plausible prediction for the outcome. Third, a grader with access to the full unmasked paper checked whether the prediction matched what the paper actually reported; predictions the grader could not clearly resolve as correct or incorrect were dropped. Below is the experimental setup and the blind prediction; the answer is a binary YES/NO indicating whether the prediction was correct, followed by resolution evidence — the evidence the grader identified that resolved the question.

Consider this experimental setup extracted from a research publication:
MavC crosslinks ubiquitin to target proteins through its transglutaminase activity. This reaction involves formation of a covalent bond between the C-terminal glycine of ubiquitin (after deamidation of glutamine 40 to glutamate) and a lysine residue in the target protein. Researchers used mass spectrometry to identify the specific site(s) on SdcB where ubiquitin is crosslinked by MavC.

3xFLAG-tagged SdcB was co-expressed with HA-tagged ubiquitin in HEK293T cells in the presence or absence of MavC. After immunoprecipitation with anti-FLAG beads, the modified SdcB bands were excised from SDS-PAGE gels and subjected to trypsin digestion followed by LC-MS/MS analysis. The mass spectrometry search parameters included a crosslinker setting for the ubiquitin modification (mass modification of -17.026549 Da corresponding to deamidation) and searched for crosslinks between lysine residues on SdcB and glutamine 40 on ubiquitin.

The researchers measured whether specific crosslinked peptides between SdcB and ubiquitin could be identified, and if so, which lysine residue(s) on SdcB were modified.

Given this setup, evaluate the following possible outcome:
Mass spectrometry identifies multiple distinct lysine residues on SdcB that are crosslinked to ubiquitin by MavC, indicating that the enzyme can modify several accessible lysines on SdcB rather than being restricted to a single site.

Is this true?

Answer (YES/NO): YES